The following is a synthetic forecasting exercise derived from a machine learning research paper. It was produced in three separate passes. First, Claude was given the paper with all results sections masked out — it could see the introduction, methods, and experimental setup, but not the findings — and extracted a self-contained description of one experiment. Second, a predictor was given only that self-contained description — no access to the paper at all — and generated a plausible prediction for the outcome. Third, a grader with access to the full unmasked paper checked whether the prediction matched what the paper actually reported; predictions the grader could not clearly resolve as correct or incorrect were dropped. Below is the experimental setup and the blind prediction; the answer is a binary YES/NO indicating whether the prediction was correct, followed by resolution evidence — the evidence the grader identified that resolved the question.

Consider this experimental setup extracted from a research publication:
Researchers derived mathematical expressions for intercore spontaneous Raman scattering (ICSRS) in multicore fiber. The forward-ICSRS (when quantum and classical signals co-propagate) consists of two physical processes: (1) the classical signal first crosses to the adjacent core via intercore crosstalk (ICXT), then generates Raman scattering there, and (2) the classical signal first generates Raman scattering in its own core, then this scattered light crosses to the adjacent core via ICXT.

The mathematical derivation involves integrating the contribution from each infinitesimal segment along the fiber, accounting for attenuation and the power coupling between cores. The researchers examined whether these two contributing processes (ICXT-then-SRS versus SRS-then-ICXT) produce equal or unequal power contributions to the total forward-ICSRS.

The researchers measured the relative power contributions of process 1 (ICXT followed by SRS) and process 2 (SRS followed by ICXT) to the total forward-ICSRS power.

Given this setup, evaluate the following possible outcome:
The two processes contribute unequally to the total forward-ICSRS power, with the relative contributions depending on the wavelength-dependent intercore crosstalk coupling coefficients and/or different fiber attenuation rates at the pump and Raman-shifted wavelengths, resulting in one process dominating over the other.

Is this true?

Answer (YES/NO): NO